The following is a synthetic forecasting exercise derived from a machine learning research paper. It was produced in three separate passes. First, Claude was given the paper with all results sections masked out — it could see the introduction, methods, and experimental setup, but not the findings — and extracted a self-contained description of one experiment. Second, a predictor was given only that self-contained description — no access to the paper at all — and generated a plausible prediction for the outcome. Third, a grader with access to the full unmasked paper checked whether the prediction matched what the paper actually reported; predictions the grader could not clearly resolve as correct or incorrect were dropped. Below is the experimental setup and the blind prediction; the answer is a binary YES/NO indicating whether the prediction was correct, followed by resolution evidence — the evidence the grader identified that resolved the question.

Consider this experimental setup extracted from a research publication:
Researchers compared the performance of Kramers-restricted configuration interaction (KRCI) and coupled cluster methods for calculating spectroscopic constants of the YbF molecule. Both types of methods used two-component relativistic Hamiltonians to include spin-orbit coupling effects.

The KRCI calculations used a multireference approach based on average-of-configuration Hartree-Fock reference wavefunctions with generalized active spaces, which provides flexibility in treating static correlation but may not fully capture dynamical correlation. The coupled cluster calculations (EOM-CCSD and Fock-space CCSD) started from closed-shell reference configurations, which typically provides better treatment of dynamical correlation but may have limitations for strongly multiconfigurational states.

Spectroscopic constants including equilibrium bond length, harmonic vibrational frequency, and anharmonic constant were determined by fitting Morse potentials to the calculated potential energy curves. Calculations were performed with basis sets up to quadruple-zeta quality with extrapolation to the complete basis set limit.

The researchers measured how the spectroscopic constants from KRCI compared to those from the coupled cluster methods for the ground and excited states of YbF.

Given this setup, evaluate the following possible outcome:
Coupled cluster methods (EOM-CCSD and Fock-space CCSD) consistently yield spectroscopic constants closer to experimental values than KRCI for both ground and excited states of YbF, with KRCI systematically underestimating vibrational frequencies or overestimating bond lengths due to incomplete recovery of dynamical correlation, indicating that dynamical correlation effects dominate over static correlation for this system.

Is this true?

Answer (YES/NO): YES